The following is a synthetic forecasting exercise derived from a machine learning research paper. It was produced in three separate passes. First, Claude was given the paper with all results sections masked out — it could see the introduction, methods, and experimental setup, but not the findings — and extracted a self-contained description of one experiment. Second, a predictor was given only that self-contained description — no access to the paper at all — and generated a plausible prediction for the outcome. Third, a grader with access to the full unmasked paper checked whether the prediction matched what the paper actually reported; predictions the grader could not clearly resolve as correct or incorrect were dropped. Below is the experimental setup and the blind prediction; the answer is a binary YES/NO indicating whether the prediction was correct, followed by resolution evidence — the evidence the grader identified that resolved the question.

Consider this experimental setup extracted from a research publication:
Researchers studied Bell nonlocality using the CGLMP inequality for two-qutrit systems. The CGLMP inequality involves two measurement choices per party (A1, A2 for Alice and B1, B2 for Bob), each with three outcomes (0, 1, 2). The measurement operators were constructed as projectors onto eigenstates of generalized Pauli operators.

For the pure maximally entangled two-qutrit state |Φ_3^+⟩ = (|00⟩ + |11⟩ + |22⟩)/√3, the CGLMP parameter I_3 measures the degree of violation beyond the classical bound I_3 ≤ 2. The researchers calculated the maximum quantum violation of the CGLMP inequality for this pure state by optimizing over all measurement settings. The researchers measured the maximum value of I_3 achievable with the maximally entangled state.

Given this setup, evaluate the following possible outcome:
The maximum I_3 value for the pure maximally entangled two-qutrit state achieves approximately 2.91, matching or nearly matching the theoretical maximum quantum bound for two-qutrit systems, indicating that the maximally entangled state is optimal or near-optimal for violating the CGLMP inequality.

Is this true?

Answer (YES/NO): NO